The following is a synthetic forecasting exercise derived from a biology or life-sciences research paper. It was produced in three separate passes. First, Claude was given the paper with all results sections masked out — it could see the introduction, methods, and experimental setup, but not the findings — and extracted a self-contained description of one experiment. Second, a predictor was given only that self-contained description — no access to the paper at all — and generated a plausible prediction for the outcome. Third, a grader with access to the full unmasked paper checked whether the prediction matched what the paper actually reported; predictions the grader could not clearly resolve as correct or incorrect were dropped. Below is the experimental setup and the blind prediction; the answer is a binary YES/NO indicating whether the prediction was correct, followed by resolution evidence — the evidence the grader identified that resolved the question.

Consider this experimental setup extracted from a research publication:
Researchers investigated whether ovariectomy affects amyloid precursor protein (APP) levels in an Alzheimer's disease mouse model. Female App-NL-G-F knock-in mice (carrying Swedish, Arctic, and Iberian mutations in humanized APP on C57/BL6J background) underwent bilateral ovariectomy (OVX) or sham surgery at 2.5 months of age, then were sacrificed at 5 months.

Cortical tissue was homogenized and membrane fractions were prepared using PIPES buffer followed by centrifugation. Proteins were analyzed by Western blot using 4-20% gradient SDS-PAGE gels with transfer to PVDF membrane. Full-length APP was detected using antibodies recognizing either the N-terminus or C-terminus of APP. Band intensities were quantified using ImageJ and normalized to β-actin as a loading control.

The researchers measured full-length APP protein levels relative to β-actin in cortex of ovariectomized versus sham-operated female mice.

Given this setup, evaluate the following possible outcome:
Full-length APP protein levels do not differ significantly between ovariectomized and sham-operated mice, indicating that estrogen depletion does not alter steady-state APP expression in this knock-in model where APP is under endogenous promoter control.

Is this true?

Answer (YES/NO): NO